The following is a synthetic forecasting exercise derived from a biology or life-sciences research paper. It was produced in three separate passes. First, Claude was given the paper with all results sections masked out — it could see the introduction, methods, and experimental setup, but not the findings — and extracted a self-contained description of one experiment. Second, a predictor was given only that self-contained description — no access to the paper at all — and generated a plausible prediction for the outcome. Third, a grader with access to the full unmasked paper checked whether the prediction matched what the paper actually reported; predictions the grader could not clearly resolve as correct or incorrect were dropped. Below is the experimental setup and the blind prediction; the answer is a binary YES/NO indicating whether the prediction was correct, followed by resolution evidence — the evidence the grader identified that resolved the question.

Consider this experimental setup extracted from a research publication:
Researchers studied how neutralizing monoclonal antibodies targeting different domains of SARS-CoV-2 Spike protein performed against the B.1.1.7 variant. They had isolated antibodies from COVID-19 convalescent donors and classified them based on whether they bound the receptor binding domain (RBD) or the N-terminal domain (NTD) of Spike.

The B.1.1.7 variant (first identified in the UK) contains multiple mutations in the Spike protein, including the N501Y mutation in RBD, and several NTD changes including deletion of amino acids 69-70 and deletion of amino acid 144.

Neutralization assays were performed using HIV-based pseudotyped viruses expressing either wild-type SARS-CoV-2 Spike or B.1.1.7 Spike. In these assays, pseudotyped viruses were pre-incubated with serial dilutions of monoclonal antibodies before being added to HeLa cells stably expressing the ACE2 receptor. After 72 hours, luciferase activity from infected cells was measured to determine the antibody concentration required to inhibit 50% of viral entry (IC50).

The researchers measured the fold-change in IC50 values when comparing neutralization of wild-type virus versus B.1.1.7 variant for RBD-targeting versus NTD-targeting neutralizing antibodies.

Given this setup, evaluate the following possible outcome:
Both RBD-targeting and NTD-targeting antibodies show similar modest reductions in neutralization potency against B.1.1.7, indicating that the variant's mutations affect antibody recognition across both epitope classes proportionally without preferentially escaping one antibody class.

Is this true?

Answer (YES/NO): NO